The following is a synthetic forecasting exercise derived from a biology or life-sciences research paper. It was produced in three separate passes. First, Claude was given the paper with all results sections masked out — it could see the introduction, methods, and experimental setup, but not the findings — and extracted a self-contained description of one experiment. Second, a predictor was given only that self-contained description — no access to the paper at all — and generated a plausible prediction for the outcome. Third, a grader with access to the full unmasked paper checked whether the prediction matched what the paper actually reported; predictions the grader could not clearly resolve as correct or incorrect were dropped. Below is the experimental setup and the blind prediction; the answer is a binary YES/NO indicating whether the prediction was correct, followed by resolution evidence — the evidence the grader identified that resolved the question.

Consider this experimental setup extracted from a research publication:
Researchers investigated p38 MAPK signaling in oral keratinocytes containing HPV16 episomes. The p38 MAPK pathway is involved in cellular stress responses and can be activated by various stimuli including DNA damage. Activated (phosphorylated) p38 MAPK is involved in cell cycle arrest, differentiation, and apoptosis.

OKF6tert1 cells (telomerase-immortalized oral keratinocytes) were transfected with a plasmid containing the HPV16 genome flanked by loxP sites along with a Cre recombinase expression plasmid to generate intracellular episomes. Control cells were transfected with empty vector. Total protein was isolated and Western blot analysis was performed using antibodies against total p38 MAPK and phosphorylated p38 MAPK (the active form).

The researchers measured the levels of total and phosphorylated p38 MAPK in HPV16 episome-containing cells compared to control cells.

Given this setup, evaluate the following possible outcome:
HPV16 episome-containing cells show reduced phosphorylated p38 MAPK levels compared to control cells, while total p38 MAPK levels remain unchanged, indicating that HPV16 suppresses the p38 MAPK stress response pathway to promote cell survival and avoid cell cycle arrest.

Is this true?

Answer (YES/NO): NO